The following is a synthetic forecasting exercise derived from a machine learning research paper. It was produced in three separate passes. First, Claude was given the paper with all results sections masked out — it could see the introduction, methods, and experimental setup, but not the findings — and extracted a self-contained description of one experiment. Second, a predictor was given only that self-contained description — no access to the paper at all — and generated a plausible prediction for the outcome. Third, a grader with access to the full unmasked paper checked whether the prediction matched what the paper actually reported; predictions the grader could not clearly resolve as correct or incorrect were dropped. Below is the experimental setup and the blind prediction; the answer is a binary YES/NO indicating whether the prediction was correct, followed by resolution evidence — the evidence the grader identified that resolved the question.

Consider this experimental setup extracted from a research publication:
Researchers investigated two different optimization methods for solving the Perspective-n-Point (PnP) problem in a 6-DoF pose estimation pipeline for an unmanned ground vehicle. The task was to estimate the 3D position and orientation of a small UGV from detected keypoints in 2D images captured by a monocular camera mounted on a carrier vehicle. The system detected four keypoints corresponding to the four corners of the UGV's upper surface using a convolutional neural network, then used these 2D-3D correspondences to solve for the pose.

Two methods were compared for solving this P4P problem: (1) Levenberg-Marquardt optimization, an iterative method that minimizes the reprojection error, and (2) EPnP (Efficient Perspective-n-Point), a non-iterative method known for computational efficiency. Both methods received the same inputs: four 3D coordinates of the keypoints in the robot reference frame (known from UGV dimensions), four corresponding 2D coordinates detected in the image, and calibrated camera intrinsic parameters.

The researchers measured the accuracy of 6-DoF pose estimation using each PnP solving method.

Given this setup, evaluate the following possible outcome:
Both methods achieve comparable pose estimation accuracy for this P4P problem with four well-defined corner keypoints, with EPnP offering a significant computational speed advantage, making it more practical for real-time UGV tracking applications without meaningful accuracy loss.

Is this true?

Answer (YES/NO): NO